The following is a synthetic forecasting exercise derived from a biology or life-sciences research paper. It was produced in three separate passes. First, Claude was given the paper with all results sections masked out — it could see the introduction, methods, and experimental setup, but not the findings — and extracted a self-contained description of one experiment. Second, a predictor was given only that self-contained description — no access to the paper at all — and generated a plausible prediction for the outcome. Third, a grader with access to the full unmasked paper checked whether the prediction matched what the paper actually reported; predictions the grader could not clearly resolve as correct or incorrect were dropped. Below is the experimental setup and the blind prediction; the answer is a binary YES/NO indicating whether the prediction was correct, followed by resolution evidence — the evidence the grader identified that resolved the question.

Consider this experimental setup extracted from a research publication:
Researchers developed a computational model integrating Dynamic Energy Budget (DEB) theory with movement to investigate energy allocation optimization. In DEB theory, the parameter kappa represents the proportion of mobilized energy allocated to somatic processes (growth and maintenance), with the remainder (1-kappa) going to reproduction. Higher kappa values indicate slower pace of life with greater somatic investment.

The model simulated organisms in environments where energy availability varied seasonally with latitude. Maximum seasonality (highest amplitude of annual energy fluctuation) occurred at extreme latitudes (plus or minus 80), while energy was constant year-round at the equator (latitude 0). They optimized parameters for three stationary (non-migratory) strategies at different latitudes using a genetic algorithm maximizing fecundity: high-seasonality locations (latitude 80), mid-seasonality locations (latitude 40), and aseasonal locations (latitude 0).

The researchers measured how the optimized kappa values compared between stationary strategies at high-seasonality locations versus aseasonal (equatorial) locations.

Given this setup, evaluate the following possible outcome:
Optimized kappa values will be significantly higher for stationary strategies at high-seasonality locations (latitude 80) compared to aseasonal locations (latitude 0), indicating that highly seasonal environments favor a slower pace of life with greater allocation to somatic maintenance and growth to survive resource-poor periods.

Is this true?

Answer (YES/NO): NO